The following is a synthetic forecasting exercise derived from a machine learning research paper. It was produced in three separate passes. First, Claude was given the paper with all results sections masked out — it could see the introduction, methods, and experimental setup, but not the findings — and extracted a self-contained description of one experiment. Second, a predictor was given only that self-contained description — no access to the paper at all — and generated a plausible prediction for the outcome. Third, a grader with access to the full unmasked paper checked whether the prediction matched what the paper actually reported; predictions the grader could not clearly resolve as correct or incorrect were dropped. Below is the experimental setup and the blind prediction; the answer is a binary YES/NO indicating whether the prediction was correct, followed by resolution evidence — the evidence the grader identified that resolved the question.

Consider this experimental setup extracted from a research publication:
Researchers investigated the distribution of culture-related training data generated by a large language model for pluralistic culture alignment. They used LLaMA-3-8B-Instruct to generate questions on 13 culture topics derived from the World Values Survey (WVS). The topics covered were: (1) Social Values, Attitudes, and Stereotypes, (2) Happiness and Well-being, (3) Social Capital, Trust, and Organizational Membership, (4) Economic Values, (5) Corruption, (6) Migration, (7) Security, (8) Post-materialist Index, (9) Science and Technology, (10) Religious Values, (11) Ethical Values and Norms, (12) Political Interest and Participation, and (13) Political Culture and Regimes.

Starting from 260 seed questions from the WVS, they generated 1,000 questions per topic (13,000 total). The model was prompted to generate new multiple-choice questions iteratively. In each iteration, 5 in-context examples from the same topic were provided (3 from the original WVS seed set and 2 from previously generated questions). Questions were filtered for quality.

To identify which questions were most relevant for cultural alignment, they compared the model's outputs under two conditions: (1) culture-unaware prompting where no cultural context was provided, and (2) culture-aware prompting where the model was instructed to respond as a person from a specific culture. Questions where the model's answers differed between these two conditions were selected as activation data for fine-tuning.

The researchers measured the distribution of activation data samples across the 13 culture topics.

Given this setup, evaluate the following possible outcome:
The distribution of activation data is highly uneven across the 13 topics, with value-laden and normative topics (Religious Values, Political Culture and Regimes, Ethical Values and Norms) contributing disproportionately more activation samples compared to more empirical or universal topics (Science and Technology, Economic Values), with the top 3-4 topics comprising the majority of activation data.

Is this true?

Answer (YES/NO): NO